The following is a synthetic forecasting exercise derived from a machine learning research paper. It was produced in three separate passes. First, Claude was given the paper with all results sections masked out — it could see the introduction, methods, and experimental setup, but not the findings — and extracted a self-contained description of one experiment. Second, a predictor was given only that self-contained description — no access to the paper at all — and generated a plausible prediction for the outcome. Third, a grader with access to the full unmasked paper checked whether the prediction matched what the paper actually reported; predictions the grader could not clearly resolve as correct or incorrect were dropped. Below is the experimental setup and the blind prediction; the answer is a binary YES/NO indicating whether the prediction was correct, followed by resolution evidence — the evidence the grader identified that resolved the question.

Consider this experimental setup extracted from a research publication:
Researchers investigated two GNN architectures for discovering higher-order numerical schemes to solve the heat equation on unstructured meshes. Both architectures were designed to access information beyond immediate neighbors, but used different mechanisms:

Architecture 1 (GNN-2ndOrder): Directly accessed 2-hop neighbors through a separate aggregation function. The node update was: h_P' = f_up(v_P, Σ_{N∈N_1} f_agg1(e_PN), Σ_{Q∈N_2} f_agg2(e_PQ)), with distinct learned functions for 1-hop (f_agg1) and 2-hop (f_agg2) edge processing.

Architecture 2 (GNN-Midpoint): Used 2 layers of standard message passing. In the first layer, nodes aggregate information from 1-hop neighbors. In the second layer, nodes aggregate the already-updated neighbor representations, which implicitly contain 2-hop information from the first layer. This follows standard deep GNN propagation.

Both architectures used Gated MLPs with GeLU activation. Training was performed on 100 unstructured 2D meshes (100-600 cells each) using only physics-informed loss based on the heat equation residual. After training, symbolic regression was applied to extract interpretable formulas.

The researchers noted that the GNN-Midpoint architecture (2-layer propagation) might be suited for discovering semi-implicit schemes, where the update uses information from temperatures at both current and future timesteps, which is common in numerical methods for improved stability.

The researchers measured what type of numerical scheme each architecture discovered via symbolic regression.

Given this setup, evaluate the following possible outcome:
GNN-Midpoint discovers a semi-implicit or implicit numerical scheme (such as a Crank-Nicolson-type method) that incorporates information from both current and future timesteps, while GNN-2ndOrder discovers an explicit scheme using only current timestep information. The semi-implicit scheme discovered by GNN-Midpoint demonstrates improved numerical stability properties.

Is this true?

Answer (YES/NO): NO